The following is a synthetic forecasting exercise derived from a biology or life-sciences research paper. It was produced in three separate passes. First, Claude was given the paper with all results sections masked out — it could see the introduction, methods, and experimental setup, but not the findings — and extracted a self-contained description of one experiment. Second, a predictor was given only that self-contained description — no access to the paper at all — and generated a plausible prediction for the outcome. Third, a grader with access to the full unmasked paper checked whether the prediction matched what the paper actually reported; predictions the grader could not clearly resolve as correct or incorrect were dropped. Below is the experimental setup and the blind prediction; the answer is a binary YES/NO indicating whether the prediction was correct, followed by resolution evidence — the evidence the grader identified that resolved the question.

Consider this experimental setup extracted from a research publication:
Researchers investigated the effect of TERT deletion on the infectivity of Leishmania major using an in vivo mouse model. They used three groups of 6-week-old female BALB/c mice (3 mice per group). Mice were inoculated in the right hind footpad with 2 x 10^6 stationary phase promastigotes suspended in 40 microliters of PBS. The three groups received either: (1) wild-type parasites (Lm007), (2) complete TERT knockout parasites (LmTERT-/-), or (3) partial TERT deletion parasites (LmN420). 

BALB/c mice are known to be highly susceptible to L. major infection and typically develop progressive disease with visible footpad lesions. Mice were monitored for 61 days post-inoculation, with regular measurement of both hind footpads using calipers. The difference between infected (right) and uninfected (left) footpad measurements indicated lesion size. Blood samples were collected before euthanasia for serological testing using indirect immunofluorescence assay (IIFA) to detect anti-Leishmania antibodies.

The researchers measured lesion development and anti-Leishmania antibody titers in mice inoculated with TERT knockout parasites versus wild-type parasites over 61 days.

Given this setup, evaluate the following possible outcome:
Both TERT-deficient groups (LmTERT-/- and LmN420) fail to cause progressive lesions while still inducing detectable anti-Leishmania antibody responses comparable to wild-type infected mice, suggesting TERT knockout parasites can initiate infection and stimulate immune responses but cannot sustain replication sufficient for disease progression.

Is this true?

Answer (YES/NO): NO